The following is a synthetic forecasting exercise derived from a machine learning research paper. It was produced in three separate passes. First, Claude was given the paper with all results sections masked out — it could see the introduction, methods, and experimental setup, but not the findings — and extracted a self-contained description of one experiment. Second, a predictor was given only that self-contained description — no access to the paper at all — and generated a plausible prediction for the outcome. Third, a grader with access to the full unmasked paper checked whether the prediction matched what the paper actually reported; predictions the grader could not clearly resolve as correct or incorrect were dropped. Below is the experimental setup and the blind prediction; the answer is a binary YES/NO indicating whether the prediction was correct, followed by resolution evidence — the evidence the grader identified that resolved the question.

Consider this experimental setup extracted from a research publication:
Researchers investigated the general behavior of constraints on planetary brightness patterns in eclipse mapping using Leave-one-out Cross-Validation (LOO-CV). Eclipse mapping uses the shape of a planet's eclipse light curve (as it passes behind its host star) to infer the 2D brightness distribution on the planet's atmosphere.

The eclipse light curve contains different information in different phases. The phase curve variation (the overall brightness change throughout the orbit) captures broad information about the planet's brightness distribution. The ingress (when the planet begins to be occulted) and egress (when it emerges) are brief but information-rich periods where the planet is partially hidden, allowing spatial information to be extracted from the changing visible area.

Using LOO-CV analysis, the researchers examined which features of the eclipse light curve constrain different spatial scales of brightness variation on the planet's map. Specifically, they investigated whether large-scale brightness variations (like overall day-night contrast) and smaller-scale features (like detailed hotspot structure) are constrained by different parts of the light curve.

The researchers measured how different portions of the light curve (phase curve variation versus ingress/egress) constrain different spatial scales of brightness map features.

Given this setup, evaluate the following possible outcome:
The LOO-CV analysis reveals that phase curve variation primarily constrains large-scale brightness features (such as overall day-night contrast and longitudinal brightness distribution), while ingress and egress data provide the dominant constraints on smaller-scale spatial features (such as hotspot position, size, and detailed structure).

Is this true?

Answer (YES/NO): YES